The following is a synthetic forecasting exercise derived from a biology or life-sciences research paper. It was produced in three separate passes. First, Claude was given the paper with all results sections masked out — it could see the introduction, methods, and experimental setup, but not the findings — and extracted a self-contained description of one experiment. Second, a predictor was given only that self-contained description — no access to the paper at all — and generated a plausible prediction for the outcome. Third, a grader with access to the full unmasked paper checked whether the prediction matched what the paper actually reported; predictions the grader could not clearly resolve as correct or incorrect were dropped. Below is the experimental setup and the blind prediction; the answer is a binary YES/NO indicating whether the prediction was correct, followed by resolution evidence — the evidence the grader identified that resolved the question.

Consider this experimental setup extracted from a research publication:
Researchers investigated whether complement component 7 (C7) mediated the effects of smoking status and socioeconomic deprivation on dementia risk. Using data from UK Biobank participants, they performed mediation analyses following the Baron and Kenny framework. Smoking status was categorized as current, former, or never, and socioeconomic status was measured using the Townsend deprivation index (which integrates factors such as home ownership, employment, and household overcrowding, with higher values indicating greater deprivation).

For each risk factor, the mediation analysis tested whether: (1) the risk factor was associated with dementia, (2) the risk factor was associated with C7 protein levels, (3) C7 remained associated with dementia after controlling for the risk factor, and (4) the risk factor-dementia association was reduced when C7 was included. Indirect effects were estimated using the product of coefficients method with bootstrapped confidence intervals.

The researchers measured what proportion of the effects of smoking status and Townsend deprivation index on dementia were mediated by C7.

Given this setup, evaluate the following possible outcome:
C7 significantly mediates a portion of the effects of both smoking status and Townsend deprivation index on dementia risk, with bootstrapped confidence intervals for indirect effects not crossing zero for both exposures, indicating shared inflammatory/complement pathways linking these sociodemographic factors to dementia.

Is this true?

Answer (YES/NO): YES